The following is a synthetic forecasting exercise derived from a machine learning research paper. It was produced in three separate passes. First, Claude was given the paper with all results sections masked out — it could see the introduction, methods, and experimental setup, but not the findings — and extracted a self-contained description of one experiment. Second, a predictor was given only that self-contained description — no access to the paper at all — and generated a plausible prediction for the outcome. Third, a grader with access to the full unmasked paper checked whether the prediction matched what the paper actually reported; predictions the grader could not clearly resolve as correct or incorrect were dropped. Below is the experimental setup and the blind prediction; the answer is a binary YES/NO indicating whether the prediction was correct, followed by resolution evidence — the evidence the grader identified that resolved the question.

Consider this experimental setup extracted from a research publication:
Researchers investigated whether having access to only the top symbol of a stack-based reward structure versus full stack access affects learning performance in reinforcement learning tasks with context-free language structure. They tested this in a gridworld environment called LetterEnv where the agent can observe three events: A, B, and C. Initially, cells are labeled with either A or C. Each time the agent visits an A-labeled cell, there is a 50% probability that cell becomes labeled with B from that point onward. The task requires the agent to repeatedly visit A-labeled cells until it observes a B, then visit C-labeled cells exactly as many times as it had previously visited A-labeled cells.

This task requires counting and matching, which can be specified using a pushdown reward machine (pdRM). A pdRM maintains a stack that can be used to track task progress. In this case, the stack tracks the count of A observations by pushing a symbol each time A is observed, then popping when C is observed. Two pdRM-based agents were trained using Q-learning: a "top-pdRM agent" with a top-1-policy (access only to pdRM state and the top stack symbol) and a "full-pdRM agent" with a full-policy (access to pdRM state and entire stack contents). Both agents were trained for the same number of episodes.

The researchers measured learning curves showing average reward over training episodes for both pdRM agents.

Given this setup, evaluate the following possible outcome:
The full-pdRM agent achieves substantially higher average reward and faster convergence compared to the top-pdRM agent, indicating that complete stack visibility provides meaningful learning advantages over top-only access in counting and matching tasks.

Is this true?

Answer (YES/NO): NO